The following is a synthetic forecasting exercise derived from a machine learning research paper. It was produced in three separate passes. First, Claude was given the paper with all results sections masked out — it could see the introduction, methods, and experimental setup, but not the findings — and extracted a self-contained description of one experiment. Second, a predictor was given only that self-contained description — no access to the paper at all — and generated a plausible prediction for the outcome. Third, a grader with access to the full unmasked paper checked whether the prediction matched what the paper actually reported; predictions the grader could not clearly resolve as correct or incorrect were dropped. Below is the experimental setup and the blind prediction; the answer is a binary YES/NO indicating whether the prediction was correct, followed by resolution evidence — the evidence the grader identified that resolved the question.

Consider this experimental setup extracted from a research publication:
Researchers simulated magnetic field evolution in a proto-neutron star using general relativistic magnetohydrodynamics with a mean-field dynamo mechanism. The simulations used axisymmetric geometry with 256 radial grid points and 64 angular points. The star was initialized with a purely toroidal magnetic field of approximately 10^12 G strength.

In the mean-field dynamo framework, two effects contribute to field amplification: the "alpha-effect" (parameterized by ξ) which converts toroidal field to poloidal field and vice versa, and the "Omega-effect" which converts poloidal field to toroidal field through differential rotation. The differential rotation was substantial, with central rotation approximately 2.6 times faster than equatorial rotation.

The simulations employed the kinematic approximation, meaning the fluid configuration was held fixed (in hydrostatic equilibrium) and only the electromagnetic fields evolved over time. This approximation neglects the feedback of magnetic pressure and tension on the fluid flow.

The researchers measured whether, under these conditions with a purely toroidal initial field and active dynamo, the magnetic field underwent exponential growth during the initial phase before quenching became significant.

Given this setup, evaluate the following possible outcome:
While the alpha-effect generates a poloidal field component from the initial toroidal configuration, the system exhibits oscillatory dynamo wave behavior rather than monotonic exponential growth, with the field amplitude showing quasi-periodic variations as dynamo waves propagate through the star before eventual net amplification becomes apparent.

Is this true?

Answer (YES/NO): NO